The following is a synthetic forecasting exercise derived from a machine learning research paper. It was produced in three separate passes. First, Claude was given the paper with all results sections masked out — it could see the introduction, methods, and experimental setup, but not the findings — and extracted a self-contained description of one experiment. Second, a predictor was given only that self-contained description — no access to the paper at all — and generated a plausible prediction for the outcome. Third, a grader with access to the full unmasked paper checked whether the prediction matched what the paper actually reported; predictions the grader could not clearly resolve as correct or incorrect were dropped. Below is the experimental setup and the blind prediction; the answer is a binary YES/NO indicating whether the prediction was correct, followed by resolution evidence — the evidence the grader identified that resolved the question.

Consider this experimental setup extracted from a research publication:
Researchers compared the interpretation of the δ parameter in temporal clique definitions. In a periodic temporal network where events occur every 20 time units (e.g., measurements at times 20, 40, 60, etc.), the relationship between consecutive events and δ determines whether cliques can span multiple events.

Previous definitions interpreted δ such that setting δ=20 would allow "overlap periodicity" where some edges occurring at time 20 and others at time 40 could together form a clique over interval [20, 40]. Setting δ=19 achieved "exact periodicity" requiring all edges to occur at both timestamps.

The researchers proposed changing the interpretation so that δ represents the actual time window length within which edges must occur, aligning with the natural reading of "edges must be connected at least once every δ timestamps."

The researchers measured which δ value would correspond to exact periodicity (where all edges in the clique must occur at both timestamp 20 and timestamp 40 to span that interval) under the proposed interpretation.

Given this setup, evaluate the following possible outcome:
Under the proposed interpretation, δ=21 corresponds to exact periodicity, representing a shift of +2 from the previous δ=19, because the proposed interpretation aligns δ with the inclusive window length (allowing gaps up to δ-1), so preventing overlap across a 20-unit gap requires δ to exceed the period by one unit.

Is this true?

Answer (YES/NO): NO